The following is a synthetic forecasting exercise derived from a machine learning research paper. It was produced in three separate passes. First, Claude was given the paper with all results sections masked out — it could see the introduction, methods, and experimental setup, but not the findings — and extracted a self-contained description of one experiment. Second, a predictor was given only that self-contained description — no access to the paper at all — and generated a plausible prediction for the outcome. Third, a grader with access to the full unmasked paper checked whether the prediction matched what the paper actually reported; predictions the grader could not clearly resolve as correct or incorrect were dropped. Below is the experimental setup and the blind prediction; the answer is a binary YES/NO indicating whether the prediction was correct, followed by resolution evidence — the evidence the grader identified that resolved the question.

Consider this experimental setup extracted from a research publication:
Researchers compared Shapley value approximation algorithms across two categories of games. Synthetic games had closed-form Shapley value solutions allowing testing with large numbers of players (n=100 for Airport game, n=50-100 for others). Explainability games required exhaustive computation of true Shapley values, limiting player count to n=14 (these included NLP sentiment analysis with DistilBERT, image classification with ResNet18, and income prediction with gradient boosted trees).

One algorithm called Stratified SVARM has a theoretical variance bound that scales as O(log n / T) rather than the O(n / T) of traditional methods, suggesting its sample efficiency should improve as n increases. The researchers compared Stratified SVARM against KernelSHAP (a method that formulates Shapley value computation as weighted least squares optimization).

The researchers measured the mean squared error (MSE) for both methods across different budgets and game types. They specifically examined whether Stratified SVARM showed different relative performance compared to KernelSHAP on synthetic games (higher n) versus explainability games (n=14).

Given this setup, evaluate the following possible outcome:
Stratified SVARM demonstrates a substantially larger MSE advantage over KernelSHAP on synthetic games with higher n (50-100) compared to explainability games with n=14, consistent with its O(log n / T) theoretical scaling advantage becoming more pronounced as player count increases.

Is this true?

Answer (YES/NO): YES